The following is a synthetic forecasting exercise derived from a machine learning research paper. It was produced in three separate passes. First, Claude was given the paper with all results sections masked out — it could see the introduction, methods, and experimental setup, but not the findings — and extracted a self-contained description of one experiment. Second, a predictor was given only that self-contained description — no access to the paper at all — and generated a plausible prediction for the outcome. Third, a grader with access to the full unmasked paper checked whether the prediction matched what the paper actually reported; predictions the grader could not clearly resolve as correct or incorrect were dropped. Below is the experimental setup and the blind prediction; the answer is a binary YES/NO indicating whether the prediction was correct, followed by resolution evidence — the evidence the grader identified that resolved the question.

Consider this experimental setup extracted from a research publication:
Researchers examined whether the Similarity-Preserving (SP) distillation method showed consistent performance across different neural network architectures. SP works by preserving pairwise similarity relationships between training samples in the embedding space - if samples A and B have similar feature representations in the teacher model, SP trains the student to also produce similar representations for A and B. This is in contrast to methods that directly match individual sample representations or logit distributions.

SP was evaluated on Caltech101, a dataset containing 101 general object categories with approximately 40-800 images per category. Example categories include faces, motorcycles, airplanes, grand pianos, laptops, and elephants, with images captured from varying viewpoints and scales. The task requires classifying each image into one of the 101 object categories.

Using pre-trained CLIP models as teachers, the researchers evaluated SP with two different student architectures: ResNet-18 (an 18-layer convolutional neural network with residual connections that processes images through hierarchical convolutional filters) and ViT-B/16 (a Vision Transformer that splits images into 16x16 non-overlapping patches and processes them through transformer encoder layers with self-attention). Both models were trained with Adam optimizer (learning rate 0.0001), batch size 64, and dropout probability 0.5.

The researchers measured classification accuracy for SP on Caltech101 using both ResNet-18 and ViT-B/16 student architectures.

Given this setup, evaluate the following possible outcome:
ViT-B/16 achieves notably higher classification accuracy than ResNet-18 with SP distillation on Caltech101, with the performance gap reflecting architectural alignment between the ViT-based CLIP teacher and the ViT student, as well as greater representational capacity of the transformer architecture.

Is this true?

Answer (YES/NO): NO